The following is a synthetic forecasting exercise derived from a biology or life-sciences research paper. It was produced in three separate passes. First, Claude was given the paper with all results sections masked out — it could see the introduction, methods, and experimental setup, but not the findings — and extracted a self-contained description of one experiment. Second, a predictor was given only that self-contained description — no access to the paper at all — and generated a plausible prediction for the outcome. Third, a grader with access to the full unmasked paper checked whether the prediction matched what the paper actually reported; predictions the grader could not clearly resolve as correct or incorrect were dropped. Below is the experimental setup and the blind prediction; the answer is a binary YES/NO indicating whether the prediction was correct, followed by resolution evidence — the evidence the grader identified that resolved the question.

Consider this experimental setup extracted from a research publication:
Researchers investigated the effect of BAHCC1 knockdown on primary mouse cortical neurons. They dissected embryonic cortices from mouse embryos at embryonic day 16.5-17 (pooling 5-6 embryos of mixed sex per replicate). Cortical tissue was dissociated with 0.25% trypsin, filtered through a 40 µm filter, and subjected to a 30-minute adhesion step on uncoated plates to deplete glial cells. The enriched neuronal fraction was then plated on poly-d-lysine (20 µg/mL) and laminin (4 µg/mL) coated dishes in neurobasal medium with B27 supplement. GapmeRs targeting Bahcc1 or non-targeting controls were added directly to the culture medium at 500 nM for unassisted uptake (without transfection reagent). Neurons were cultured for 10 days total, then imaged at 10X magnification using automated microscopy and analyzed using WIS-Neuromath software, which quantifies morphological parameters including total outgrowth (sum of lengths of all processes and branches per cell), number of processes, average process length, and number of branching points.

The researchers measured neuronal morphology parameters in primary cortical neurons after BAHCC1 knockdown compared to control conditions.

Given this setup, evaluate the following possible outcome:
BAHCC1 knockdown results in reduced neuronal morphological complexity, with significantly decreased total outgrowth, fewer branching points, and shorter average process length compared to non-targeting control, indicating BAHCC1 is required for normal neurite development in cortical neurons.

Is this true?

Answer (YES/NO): YES